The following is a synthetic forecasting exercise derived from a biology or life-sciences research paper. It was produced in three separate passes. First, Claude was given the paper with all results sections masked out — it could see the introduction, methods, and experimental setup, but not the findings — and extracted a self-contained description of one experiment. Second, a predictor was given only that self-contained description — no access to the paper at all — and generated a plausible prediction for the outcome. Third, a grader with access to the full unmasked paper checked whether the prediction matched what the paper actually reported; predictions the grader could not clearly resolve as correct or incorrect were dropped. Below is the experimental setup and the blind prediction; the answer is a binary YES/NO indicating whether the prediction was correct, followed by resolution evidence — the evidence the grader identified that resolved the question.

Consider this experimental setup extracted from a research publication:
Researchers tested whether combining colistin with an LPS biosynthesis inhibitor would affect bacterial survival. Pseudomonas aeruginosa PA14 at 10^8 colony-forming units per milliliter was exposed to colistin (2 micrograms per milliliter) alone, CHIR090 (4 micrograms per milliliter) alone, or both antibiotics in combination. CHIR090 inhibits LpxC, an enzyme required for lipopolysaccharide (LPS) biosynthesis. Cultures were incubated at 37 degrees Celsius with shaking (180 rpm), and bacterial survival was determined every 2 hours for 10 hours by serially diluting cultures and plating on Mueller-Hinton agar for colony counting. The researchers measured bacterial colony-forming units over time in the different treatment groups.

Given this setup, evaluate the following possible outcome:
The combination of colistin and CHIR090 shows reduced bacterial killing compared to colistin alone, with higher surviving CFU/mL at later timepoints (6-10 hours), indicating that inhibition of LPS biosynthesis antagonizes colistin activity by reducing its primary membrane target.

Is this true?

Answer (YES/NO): YES